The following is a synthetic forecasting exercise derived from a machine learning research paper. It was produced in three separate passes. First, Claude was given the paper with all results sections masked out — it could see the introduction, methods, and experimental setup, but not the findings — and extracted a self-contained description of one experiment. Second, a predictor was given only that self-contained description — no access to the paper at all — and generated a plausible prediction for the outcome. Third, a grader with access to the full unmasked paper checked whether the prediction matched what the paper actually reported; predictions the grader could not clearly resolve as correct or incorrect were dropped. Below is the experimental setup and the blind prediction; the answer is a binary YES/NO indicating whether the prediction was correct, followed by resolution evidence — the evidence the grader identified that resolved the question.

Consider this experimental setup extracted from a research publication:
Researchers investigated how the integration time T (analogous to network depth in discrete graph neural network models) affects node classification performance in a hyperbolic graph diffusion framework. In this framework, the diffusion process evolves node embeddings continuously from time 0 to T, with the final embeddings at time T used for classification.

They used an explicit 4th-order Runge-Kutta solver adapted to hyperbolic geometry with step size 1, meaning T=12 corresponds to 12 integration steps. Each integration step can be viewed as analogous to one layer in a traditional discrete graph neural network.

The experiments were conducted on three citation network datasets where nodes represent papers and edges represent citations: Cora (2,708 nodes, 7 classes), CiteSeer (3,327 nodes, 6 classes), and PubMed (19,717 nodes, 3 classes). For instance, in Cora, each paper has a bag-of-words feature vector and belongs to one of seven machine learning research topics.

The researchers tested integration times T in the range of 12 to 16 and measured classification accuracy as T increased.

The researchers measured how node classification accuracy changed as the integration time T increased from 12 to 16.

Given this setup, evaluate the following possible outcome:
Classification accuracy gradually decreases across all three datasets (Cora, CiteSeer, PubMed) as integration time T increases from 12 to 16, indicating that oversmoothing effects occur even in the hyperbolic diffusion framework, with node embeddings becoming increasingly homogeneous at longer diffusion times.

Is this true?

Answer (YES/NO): NO